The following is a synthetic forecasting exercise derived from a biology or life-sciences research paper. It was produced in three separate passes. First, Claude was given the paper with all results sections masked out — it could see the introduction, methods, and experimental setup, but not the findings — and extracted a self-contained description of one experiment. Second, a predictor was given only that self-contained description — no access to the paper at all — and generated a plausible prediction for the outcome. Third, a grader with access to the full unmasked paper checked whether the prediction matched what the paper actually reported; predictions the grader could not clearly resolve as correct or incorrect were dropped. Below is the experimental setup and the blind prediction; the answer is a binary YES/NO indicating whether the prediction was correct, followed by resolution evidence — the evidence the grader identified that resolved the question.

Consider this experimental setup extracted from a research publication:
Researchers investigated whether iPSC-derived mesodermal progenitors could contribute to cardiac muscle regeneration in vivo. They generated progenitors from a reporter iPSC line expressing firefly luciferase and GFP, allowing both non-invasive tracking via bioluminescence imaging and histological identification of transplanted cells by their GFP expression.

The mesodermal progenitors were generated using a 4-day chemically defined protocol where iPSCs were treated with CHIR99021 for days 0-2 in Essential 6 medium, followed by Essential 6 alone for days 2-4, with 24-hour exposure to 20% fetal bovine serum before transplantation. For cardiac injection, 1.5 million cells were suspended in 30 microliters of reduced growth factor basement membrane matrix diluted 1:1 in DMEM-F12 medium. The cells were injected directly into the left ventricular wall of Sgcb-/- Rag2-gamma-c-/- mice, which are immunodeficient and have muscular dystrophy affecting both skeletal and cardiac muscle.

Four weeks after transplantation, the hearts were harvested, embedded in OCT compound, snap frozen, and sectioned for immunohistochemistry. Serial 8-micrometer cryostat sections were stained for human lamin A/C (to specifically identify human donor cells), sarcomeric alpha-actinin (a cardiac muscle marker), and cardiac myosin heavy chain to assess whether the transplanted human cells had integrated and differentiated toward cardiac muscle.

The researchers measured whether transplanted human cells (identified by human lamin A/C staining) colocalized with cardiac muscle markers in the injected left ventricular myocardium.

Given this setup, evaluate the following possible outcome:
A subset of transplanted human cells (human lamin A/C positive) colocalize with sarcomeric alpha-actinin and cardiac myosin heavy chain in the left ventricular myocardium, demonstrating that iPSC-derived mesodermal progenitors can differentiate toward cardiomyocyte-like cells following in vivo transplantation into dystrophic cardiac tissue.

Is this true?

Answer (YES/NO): YES